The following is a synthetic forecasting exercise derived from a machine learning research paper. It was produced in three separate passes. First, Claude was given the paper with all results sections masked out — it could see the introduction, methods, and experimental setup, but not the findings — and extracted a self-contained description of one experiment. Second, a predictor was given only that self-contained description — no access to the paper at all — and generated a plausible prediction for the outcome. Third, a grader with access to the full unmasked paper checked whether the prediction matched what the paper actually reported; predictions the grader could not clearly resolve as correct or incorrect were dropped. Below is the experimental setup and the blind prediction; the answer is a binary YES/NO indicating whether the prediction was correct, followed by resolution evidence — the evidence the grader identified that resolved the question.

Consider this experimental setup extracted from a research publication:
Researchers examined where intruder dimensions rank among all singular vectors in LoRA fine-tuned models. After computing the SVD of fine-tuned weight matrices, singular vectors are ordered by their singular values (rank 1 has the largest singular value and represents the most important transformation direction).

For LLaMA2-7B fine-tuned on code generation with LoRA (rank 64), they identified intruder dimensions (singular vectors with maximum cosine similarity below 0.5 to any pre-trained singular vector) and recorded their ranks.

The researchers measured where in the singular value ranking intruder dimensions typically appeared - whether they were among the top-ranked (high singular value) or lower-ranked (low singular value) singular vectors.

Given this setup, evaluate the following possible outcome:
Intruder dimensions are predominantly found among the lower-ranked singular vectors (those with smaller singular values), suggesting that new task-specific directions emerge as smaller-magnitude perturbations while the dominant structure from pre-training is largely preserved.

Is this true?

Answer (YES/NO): NO